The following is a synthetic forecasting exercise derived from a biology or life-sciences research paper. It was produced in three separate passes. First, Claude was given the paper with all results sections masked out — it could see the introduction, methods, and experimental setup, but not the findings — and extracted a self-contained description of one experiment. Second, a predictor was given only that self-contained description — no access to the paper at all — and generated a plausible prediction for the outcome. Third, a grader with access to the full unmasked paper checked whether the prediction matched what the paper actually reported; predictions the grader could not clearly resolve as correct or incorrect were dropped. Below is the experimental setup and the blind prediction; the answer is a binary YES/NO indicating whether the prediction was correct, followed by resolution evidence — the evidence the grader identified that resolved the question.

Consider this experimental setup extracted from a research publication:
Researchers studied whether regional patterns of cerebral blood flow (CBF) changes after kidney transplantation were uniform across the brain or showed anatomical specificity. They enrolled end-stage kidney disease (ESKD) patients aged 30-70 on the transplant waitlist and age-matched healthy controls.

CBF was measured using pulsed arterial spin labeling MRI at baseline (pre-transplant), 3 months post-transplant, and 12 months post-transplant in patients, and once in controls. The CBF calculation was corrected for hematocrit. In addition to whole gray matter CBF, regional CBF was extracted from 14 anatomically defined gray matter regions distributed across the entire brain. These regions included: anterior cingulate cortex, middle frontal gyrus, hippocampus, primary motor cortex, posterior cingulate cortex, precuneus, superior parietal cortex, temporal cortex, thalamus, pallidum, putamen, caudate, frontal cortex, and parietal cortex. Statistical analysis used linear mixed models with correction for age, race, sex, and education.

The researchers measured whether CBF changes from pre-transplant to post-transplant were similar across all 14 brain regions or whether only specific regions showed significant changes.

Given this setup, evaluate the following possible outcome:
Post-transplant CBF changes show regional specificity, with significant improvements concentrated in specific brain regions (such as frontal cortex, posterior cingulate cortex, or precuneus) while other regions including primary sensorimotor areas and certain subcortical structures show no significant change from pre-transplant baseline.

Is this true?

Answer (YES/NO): NO